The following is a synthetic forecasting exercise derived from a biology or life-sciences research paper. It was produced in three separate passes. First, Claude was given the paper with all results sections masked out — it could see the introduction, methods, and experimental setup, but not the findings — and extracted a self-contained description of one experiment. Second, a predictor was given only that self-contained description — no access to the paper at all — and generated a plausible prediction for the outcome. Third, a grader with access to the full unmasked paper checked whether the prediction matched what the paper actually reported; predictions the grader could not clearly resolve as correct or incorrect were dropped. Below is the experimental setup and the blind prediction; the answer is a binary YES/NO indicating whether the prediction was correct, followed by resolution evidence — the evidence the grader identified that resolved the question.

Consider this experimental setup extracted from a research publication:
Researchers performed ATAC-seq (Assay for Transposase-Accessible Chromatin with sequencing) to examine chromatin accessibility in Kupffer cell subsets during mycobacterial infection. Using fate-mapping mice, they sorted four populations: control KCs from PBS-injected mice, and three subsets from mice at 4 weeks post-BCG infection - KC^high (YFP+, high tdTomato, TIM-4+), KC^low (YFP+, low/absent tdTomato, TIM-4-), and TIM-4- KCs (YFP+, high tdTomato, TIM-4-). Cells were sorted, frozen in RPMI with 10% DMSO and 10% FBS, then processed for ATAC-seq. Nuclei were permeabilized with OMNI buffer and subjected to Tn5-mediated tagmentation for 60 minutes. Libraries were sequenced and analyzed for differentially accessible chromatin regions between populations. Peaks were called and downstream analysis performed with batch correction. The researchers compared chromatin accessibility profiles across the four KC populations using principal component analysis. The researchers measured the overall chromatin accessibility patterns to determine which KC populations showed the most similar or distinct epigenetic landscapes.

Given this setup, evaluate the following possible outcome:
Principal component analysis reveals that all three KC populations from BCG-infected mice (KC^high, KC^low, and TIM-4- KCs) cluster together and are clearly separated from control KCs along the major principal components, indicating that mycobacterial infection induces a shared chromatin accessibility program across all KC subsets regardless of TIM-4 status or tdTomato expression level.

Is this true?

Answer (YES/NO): NO